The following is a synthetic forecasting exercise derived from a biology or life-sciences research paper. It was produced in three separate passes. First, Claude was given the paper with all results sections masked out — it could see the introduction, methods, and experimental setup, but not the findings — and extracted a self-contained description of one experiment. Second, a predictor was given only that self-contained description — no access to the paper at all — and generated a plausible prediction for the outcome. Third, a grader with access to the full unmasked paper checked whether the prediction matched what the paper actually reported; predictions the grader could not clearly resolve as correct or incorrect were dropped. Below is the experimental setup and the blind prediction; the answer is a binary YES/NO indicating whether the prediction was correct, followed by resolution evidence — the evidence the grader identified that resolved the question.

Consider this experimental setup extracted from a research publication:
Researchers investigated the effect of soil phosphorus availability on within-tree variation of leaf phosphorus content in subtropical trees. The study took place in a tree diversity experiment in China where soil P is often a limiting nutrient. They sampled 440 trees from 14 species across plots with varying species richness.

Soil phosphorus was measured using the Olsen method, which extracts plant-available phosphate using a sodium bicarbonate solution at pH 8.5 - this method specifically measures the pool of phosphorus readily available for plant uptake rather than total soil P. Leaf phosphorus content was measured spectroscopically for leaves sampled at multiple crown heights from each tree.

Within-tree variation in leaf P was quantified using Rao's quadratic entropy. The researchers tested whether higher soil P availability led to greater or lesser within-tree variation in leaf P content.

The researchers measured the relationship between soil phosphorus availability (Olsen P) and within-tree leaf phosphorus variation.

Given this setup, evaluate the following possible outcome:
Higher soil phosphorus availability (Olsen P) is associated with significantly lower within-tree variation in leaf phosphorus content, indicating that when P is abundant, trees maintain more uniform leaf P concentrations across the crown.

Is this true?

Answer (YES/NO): NO